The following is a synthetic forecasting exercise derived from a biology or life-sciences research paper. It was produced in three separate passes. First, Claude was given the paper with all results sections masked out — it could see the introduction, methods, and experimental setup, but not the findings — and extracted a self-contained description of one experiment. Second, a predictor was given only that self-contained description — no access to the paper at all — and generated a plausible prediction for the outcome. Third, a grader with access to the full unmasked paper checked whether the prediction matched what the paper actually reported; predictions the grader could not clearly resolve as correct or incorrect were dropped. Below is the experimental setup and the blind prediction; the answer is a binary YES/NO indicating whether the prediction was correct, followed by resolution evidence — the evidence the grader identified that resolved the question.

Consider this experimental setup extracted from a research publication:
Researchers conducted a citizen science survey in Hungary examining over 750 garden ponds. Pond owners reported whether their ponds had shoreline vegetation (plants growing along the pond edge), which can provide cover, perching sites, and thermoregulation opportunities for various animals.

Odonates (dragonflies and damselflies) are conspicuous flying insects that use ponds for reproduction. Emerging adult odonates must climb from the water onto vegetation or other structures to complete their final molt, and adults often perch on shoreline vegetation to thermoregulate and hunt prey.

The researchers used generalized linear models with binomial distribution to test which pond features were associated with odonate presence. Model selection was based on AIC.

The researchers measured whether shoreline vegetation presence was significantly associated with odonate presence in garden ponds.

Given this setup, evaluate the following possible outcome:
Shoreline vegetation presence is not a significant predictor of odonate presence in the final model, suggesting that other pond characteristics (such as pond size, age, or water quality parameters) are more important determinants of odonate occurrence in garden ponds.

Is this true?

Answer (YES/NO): YES